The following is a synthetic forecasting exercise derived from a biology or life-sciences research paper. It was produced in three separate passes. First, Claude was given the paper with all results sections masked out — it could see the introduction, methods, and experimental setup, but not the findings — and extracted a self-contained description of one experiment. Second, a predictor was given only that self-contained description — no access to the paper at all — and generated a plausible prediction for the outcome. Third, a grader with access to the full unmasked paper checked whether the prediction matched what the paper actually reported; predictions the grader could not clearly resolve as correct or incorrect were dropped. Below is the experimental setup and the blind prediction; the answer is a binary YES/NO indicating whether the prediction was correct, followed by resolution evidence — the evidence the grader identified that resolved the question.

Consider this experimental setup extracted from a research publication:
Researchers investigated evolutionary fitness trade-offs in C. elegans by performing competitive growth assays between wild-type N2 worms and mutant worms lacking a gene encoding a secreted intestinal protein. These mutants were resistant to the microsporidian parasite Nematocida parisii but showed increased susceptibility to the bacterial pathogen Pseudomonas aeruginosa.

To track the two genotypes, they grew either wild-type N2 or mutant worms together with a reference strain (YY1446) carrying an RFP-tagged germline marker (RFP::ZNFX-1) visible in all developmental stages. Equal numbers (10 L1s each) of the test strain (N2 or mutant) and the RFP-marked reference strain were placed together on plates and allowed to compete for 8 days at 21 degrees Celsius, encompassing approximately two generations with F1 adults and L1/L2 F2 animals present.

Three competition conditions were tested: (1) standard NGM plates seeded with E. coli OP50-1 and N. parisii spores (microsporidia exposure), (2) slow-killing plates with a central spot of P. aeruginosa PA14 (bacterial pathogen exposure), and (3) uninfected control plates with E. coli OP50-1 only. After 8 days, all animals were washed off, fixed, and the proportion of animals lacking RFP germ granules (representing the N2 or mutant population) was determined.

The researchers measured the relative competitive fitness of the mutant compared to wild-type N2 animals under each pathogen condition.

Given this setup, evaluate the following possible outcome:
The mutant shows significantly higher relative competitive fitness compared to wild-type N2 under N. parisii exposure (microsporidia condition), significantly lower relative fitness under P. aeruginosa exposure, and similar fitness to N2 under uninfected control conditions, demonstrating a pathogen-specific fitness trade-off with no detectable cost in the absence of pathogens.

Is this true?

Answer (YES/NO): YES